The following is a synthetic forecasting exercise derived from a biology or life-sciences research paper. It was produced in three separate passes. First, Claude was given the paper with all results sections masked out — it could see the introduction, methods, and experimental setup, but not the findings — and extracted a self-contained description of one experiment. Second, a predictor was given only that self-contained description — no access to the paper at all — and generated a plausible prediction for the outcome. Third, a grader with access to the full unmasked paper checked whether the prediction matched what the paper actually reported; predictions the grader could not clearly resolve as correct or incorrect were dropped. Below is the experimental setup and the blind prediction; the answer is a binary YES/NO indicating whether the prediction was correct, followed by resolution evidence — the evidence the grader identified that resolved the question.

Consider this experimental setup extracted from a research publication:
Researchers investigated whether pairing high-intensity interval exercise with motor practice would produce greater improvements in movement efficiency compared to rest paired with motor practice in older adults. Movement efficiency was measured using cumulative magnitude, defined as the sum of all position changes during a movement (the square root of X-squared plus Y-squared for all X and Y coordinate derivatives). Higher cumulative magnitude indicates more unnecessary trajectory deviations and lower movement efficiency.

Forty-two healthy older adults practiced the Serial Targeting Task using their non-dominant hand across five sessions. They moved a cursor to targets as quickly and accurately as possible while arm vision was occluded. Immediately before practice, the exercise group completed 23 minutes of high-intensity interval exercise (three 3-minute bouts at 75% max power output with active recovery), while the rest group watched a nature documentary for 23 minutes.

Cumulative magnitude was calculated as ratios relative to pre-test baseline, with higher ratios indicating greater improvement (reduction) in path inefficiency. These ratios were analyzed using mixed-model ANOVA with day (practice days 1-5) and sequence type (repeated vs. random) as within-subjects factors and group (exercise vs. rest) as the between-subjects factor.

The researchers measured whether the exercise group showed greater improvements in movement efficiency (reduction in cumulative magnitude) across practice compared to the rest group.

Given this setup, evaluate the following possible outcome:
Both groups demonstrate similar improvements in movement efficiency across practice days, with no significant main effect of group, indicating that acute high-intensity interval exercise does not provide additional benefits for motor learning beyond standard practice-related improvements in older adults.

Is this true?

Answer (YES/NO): YES